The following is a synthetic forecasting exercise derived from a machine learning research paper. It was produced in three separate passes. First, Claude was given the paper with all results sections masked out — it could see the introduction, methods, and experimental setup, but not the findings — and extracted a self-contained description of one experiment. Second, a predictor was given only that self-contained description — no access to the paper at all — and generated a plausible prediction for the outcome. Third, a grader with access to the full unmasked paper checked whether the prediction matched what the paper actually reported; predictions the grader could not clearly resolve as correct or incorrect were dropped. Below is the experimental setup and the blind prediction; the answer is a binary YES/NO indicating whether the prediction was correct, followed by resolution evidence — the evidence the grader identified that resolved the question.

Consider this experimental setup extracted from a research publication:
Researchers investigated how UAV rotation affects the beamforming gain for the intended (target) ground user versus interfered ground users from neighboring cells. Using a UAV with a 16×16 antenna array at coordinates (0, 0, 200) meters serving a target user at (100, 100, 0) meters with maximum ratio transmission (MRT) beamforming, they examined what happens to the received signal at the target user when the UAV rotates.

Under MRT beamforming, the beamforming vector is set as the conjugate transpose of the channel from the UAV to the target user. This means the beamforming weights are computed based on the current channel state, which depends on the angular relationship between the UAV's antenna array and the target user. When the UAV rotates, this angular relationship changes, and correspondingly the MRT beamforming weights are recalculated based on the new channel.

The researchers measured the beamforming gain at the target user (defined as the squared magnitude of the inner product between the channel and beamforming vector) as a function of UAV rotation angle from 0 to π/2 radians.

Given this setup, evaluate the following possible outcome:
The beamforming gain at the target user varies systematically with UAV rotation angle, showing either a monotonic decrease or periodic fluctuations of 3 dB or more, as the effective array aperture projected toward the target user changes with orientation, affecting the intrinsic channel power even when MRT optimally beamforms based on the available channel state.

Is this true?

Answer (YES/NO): NO